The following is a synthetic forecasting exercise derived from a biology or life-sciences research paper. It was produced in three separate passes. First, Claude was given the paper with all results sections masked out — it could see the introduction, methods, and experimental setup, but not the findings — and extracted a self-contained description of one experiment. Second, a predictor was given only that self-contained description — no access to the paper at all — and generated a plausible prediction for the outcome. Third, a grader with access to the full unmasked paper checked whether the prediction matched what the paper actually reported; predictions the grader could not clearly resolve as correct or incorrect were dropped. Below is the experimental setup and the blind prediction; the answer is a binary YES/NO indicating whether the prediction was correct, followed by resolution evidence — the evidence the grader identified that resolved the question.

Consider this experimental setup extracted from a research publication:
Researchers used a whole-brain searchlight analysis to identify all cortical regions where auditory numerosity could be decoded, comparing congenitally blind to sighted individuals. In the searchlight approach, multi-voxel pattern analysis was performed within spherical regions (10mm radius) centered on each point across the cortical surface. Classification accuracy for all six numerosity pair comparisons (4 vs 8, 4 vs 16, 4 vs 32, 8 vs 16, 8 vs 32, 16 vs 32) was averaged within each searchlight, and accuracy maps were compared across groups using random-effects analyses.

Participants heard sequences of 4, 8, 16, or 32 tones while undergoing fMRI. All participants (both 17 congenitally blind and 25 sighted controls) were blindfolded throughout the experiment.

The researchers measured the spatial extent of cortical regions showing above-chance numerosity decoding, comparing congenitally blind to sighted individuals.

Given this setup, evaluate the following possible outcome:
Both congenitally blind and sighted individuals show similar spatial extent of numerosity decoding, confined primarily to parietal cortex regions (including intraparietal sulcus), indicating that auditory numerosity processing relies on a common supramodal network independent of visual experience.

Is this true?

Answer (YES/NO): NO